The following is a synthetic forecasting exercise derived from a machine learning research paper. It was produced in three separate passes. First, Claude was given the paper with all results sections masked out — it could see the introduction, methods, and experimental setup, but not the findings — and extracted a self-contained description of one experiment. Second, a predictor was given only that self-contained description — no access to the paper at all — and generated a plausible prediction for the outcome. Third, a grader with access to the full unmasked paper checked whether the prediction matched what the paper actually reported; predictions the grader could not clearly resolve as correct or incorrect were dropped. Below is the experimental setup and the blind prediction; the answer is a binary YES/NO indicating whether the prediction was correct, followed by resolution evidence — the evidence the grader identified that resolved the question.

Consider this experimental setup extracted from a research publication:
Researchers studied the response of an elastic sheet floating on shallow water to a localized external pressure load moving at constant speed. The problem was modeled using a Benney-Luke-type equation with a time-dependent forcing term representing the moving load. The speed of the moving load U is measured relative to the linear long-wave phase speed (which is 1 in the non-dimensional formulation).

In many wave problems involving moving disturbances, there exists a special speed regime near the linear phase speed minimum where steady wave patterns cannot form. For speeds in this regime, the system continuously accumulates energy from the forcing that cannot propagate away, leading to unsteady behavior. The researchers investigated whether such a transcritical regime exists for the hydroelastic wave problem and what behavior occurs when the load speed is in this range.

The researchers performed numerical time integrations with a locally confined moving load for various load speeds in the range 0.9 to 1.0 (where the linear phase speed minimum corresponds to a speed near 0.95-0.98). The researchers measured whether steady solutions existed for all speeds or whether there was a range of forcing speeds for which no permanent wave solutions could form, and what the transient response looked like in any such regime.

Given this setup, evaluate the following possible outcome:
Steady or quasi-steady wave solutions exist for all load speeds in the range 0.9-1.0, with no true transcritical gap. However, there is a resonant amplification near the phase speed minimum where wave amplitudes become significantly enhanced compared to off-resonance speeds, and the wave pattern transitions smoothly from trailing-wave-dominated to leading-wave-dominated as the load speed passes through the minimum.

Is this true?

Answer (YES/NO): NO